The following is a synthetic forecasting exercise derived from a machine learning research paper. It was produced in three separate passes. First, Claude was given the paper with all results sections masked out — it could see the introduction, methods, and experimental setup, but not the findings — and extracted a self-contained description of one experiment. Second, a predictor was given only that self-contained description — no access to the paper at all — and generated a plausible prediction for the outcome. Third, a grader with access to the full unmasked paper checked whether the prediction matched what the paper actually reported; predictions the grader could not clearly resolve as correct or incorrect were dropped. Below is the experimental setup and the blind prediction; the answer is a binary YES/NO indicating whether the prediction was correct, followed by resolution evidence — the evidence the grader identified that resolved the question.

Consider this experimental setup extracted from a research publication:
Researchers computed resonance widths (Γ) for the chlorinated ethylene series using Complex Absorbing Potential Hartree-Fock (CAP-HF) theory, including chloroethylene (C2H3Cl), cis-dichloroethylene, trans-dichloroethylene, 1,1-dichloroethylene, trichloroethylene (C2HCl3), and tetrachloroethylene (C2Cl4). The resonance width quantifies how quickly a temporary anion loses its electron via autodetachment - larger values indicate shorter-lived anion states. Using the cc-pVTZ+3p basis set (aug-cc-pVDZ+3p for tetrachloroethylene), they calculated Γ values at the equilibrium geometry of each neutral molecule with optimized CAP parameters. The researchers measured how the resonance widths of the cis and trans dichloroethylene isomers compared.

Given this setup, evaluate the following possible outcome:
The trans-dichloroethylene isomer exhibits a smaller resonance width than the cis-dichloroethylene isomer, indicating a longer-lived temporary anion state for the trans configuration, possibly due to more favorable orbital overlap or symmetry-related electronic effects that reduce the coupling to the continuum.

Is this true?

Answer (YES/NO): NO